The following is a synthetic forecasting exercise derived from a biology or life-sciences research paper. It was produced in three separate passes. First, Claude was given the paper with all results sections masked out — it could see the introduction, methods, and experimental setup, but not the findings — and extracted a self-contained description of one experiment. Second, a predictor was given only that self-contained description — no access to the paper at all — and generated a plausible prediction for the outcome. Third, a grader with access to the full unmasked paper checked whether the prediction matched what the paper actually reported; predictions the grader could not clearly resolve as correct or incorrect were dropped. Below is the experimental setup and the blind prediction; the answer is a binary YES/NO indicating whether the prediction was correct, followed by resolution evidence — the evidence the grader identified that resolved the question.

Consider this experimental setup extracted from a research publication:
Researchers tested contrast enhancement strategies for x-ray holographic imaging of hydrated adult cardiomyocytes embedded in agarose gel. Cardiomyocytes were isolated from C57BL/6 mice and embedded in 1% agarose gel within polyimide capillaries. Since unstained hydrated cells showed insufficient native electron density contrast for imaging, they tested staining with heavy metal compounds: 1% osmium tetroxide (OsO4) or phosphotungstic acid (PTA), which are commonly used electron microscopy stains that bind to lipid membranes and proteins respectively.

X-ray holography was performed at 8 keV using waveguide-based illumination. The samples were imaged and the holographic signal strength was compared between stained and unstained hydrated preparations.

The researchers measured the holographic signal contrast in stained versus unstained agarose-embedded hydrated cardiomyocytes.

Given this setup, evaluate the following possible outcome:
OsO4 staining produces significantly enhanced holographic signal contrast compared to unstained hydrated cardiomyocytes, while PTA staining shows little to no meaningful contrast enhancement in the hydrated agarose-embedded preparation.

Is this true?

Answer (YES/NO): NO